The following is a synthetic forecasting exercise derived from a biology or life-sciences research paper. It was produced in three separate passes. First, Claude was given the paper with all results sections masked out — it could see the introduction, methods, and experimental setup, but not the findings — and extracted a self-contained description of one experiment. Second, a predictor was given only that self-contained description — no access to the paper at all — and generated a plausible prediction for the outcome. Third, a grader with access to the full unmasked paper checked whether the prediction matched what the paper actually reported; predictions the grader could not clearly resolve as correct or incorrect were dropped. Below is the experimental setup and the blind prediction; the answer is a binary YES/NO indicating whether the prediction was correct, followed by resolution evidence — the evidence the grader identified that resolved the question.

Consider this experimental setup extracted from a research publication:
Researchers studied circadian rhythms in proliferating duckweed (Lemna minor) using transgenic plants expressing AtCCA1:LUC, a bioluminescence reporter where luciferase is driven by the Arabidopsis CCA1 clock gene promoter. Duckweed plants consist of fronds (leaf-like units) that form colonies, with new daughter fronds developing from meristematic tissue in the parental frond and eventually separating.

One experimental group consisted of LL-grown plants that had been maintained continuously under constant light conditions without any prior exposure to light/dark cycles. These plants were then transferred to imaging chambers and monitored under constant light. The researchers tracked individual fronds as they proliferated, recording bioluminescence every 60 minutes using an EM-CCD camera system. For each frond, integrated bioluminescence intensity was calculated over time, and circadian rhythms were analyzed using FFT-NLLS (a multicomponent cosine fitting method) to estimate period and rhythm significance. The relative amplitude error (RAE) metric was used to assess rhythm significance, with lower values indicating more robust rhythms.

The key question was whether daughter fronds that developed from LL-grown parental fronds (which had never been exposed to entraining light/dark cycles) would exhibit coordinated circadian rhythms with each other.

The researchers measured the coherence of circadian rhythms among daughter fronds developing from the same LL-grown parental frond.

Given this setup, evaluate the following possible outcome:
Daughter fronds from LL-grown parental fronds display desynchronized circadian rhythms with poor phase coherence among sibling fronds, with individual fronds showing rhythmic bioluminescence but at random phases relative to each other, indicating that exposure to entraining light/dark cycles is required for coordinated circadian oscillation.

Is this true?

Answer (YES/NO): NO